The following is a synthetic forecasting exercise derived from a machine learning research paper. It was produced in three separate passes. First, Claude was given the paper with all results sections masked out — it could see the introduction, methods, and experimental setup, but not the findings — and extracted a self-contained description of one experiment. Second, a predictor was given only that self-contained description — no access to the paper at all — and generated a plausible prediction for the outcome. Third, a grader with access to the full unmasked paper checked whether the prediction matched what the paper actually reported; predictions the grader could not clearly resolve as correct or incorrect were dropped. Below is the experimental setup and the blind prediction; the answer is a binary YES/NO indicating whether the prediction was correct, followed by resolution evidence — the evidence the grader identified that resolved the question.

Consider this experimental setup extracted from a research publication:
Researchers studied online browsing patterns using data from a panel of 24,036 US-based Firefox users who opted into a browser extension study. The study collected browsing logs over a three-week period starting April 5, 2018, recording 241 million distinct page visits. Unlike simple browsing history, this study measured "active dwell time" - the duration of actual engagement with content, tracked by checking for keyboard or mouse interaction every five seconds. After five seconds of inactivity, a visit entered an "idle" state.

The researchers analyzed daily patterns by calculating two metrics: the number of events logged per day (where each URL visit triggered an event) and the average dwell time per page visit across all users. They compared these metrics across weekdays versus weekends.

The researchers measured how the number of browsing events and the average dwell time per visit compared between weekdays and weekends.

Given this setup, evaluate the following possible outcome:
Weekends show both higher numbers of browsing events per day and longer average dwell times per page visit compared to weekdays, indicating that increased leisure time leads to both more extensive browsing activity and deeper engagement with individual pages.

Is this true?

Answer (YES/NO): NO